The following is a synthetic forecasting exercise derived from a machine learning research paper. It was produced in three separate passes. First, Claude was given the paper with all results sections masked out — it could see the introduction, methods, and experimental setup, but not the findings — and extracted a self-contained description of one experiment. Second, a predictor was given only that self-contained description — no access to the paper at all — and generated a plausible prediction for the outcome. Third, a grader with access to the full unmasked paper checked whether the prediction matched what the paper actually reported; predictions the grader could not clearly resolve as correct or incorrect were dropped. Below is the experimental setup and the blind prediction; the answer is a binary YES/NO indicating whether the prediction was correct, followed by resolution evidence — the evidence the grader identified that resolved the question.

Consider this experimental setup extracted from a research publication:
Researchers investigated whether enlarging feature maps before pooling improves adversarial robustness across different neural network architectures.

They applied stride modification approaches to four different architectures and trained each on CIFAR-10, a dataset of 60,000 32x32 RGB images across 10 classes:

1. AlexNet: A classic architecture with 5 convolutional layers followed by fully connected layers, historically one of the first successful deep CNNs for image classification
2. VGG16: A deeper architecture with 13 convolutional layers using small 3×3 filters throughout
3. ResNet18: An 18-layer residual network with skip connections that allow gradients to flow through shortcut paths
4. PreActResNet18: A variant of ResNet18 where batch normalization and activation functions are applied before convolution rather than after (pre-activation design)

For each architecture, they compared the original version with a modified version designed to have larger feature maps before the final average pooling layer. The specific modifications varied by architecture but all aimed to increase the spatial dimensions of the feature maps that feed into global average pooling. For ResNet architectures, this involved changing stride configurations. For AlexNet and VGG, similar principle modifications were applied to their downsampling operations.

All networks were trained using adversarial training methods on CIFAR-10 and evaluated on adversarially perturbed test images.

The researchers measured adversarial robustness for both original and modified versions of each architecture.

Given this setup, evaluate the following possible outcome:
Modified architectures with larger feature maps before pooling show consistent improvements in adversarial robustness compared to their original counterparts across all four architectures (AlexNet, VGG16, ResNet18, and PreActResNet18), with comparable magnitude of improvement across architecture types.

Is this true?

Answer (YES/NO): NO